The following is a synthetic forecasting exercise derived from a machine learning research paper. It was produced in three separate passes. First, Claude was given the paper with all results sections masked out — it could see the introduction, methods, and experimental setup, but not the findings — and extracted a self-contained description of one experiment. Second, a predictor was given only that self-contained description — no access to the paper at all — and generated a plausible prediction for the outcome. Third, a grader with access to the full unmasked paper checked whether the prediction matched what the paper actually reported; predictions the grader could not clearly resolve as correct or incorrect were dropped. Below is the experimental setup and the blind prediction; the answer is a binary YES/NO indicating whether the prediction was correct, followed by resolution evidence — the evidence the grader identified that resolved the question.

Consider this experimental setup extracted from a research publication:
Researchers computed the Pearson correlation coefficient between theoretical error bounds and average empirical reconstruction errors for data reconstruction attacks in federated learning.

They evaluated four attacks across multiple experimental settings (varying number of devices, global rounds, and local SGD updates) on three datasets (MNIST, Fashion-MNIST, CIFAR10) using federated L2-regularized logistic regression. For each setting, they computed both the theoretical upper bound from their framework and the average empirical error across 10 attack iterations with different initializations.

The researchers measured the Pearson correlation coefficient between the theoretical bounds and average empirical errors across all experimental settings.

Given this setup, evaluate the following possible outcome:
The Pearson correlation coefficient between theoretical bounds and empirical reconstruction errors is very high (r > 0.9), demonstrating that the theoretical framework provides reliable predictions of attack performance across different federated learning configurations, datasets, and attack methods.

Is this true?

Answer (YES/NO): YES